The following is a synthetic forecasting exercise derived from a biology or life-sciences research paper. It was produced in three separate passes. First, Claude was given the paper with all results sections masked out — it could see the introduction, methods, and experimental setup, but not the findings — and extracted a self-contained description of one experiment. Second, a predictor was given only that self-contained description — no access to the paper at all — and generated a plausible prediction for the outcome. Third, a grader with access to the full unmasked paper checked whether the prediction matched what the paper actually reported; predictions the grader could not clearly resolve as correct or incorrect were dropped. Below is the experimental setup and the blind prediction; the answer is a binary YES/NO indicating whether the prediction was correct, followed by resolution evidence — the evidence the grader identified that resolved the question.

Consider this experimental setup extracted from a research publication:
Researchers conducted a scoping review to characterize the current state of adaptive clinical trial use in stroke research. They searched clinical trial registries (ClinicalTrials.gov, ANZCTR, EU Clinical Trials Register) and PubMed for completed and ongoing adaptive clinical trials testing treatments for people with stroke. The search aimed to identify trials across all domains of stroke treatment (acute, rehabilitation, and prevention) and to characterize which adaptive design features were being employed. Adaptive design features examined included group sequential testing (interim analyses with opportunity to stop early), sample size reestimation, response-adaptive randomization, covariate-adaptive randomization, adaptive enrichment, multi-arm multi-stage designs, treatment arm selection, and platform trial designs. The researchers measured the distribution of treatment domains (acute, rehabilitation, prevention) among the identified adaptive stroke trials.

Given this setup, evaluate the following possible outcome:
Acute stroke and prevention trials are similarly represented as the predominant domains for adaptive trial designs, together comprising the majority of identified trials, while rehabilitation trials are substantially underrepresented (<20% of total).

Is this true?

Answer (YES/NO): NO